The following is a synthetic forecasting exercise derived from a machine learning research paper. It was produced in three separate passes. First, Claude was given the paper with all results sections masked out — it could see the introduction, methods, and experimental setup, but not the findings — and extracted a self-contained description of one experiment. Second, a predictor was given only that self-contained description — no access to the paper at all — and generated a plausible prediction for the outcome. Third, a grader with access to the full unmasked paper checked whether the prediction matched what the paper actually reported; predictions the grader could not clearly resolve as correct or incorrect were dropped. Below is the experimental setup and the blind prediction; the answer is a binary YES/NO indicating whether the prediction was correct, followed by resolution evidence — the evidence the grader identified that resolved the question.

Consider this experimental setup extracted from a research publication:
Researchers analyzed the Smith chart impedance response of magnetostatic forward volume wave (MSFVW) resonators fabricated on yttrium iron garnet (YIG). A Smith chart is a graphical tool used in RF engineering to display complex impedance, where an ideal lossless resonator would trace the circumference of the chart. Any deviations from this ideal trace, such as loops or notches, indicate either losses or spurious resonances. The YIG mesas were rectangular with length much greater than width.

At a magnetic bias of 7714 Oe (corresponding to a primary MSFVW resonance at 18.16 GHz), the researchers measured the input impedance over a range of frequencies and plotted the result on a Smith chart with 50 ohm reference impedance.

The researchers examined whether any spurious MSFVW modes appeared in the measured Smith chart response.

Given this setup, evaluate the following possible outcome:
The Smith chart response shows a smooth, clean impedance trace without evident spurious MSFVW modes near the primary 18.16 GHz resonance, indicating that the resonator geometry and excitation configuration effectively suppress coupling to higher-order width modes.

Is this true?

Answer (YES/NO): NO